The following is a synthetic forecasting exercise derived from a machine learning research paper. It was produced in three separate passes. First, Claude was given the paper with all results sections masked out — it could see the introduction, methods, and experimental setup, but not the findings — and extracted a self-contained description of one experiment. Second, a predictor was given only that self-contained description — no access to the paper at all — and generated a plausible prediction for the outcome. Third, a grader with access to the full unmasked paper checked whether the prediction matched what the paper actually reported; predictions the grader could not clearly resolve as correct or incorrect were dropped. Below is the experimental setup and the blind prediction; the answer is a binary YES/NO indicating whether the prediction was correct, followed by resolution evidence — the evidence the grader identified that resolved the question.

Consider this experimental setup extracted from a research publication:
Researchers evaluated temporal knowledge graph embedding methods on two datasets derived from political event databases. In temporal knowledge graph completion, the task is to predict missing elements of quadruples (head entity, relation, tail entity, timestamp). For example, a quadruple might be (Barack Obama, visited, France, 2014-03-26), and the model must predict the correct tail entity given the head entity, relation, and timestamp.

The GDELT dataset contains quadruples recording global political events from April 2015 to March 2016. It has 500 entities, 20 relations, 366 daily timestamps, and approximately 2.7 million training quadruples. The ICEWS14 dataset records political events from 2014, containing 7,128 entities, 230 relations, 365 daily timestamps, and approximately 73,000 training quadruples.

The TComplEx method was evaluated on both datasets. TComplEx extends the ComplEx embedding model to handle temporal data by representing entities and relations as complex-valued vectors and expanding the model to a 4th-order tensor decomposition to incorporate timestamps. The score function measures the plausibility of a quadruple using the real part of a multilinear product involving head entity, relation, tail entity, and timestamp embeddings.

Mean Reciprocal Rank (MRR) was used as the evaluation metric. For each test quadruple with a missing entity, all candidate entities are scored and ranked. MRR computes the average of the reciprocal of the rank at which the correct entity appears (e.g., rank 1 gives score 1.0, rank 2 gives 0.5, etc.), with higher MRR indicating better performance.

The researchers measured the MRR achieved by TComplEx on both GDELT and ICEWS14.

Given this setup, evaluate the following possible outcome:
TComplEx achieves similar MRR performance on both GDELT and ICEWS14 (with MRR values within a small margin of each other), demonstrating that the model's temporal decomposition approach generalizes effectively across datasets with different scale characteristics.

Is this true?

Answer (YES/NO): NO